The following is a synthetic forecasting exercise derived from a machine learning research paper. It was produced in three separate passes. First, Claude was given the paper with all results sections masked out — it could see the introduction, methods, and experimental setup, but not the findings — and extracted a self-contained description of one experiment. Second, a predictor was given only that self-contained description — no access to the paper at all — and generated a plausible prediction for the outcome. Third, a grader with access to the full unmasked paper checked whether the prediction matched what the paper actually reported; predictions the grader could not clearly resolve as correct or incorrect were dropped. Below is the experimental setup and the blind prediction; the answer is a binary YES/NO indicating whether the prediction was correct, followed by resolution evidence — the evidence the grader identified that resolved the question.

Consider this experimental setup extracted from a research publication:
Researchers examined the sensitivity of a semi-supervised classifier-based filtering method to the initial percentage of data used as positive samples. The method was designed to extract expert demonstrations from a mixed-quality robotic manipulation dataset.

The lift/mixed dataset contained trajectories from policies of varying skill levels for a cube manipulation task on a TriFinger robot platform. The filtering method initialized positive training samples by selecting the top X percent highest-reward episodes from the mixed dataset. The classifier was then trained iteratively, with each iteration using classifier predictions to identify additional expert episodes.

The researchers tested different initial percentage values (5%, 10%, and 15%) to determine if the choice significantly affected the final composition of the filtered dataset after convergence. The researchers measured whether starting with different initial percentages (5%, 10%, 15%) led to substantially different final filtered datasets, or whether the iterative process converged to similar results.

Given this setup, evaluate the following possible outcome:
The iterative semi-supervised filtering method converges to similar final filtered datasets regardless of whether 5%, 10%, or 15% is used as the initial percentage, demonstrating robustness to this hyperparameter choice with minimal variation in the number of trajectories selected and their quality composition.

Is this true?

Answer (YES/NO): YES